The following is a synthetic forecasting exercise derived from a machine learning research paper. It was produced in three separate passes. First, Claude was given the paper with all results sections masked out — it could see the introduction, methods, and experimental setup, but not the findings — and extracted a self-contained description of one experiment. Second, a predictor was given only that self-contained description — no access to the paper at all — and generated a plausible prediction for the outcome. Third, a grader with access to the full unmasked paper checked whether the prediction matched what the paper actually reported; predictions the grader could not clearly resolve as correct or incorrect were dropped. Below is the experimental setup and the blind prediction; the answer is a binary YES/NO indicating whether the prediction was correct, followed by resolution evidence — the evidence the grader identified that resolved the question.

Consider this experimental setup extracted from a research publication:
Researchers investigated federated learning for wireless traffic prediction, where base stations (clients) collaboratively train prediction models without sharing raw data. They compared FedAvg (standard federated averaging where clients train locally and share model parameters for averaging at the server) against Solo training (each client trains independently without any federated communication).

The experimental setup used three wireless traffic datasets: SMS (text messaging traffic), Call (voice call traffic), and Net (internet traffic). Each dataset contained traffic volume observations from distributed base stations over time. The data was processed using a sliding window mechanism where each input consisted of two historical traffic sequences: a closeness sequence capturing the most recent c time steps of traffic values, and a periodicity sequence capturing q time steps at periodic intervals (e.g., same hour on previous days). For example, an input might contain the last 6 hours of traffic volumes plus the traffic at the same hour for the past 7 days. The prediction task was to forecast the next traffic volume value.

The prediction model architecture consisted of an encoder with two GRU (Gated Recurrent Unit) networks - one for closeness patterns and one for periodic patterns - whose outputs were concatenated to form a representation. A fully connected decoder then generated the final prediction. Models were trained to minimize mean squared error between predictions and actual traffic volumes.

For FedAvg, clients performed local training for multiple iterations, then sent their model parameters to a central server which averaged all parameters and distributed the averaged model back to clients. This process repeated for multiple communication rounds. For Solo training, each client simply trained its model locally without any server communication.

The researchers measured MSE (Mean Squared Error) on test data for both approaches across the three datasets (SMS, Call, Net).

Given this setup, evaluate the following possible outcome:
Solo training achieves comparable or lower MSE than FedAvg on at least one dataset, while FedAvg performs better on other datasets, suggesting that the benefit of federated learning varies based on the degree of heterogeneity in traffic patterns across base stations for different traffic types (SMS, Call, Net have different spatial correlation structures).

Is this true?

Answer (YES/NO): YES